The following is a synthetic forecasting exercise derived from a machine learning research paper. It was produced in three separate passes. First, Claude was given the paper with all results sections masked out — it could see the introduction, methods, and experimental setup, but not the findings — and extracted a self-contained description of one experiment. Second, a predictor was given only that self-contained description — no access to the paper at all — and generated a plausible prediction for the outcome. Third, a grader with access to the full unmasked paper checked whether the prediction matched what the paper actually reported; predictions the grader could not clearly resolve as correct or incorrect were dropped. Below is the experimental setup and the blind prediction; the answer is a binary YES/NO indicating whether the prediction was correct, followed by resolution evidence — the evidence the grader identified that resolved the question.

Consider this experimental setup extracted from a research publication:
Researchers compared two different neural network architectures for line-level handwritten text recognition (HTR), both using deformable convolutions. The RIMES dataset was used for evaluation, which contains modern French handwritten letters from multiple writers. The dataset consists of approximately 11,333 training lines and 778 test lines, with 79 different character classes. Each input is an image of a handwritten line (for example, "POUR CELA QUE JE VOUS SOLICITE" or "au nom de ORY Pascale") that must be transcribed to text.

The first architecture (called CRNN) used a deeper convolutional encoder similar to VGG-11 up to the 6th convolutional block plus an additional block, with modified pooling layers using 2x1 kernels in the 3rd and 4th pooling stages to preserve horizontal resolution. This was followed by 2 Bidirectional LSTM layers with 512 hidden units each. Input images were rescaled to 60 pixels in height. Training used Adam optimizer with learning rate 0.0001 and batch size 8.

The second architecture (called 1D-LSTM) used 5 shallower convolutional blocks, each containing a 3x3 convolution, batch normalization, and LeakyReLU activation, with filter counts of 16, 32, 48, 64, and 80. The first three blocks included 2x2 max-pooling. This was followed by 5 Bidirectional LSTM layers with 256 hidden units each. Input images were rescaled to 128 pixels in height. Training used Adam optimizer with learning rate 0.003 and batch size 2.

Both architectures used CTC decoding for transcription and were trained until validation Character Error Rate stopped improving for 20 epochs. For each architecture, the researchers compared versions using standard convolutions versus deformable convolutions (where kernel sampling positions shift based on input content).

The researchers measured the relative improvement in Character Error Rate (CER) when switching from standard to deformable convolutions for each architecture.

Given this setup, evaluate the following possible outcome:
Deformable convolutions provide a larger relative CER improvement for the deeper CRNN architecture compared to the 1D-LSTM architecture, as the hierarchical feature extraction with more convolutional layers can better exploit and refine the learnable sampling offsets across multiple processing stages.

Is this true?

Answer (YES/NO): NO